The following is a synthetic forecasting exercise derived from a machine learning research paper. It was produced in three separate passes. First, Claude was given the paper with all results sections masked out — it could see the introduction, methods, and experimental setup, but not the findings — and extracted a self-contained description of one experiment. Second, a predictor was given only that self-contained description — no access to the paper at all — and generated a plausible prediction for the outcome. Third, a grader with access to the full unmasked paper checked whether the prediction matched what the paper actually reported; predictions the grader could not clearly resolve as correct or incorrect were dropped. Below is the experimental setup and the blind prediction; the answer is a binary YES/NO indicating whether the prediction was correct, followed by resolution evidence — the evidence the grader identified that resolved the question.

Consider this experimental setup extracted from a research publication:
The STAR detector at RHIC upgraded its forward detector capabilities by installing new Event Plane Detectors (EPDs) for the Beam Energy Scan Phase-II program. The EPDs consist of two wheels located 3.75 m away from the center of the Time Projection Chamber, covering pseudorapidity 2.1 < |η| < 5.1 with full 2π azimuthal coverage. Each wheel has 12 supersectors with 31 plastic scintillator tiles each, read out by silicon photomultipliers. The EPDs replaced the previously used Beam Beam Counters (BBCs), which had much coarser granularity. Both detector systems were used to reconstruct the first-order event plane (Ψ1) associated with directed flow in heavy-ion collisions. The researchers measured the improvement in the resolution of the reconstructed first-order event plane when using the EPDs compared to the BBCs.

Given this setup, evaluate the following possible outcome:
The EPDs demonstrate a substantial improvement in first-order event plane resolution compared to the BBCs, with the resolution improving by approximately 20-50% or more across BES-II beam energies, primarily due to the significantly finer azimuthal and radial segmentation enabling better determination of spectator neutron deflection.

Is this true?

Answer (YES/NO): NO